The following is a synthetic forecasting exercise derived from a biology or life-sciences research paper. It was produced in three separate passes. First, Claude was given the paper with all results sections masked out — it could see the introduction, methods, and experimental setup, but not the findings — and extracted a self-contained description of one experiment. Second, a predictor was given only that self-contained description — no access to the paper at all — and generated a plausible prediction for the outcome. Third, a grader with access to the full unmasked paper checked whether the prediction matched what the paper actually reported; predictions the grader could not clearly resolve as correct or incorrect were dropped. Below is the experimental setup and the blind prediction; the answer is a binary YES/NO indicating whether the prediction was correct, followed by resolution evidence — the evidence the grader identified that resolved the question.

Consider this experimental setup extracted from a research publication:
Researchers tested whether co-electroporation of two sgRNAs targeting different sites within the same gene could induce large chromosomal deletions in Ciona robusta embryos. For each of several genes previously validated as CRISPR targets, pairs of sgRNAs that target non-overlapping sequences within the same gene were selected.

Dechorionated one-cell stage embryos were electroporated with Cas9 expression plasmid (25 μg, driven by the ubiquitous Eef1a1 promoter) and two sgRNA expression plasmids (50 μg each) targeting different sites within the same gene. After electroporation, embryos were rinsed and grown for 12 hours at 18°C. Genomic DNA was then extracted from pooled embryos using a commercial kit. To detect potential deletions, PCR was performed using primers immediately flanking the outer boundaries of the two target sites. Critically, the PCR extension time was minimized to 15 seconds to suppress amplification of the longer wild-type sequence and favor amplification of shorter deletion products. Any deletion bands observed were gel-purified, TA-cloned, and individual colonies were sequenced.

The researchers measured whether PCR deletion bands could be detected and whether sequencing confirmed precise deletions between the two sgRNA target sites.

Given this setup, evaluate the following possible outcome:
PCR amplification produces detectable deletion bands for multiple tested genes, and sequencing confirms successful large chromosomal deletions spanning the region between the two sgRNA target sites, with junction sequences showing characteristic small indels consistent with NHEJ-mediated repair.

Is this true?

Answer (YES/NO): YES